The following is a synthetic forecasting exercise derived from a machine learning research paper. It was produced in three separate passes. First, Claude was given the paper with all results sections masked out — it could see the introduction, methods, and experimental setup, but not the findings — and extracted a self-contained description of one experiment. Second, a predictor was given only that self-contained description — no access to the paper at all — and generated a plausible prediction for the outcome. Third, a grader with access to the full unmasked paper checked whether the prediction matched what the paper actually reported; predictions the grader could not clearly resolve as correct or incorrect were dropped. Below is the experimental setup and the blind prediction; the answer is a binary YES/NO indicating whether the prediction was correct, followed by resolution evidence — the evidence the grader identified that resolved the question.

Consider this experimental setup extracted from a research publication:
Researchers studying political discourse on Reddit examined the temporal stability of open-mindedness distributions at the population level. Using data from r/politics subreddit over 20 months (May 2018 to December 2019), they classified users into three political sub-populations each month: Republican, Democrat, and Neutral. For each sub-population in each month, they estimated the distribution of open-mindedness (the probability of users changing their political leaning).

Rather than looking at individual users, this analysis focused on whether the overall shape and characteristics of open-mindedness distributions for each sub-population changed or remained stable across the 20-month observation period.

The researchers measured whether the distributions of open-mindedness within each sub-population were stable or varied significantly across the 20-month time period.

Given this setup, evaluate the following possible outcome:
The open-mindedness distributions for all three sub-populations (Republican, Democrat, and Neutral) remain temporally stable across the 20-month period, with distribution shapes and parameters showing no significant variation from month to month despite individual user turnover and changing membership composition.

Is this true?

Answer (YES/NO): YES